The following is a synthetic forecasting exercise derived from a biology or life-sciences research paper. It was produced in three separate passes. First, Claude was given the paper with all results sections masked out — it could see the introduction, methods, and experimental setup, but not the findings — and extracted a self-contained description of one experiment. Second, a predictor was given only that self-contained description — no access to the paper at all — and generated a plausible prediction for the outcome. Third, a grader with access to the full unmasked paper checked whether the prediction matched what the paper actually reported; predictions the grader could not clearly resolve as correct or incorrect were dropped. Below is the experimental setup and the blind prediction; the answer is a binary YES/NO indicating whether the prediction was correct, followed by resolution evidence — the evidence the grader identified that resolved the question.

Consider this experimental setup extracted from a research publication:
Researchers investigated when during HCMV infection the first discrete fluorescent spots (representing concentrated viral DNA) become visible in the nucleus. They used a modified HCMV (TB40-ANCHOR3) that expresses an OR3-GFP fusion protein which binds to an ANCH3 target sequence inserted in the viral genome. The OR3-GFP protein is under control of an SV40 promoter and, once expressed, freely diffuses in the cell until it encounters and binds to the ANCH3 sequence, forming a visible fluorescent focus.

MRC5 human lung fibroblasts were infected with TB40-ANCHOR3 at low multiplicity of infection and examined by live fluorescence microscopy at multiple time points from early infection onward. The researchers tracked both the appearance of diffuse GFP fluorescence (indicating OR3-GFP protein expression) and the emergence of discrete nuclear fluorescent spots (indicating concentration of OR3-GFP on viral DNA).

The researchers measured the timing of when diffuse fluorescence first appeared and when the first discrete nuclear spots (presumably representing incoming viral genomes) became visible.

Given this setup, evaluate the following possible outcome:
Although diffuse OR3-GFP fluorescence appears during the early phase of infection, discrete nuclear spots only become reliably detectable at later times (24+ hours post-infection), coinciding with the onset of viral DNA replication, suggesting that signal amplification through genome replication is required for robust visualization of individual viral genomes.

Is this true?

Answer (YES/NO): NO